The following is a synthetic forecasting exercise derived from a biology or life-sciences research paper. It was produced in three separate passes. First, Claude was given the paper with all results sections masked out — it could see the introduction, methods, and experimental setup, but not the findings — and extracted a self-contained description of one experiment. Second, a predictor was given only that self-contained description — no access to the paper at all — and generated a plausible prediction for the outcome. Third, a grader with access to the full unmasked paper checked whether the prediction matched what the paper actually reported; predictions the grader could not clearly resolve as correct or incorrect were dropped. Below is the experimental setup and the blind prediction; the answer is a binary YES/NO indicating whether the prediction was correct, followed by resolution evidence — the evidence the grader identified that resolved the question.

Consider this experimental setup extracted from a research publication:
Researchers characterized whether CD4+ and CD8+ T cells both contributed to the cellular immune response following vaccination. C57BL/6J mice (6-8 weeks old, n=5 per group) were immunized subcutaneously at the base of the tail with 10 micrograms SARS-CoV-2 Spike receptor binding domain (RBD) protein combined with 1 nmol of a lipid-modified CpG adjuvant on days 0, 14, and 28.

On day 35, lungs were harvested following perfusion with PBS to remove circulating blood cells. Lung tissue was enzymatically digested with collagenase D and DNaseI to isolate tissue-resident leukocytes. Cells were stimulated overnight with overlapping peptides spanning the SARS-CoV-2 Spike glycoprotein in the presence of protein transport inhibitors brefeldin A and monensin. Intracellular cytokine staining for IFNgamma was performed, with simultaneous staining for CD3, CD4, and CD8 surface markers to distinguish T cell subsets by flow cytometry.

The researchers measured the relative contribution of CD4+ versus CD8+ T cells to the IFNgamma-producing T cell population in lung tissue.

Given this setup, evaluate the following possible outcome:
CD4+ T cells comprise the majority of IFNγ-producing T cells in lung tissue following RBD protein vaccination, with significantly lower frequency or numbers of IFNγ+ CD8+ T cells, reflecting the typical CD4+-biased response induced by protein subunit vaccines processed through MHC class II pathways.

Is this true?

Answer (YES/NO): NO